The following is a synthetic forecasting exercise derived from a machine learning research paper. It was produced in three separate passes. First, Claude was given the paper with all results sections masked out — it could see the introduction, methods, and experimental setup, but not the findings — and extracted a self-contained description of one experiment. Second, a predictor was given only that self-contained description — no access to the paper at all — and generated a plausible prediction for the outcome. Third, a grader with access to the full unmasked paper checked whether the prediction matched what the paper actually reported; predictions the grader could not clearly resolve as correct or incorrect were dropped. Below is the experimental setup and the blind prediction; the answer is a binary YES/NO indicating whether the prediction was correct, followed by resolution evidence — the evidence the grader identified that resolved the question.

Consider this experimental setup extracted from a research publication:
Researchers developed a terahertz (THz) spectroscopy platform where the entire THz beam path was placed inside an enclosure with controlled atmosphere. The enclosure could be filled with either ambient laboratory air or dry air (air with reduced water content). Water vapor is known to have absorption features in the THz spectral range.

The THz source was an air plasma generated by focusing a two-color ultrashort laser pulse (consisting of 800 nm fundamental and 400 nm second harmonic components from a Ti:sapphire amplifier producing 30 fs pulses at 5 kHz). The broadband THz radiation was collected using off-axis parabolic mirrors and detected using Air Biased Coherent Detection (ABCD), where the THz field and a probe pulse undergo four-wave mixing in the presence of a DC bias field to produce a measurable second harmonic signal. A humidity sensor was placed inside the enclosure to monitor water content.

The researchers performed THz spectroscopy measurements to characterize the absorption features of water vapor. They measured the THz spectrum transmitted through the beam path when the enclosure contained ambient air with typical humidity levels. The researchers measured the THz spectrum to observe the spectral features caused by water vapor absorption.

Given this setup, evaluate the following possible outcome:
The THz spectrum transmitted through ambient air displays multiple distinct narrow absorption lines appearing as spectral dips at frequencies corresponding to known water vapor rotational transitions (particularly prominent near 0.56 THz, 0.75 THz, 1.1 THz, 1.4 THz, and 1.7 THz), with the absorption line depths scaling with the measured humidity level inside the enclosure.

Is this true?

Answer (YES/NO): NO